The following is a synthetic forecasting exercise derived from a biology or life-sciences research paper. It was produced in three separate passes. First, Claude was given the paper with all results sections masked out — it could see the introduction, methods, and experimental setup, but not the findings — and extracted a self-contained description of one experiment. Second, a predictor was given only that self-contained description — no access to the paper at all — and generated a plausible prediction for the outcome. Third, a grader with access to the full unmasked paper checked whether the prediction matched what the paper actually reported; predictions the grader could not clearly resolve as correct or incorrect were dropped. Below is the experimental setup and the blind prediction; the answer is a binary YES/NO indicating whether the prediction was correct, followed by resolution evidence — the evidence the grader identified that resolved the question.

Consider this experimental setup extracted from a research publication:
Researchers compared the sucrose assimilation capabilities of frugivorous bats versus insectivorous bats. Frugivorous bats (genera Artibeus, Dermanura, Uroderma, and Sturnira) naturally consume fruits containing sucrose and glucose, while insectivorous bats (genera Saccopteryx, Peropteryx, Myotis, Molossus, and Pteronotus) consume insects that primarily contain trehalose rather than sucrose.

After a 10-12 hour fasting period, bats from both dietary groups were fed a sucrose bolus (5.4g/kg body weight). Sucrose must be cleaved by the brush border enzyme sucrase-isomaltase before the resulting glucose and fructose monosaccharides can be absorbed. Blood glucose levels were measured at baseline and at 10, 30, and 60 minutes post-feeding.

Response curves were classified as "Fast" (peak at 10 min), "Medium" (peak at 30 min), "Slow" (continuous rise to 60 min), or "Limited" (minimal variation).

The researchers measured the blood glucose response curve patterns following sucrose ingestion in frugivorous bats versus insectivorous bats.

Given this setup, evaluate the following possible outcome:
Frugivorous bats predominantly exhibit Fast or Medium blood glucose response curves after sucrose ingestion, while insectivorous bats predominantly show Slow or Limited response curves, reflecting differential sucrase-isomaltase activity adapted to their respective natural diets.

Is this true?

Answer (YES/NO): YES